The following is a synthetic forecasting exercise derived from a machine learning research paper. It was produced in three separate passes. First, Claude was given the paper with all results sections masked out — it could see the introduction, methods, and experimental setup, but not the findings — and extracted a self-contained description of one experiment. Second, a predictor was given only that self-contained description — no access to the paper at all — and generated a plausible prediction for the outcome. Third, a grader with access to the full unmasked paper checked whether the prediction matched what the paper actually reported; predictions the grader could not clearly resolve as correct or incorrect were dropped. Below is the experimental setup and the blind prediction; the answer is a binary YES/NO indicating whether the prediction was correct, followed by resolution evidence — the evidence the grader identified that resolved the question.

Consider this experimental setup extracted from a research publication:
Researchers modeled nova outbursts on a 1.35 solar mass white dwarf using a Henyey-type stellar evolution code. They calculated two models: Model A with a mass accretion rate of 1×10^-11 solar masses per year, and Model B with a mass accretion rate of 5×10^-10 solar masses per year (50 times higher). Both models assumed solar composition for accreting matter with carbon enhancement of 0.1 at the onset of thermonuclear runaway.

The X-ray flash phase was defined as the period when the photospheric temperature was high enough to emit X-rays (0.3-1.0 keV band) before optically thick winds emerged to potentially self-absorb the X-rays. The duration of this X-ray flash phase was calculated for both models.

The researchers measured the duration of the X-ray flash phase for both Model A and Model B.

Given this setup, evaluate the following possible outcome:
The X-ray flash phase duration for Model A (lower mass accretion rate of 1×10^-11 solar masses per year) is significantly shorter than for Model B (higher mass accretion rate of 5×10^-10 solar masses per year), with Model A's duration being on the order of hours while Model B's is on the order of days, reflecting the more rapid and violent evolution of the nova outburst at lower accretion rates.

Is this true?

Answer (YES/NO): NO